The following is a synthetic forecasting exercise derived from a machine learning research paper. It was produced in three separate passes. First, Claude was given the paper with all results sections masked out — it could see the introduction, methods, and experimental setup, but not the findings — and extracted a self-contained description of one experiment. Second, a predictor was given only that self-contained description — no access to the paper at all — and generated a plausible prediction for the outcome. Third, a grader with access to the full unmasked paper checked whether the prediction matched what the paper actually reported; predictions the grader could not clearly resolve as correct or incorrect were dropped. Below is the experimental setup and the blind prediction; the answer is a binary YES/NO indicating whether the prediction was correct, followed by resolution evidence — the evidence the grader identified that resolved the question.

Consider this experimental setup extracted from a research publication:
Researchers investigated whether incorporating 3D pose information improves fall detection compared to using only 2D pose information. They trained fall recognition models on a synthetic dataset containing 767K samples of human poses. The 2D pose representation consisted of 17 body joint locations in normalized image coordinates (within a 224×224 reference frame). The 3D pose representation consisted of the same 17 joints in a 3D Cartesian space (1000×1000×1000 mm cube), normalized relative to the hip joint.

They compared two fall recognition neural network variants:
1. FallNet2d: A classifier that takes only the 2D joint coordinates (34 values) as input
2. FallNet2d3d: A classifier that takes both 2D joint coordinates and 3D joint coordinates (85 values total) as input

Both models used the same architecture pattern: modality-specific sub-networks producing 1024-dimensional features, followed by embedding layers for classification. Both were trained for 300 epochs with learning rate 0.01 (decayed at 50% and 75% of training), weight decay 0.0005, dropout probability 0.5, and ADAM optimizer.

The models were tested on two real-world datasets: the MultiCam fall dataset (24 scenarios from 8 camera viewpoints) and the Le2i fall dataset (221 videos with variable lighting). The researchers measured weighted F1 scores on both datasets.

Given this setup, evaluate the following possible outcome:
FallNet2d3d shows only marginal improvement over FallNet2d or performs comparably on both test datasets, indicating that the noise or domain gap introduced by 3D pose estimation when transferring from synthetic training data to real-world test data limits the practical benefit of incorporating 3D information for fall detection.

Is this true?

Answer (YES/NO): YES